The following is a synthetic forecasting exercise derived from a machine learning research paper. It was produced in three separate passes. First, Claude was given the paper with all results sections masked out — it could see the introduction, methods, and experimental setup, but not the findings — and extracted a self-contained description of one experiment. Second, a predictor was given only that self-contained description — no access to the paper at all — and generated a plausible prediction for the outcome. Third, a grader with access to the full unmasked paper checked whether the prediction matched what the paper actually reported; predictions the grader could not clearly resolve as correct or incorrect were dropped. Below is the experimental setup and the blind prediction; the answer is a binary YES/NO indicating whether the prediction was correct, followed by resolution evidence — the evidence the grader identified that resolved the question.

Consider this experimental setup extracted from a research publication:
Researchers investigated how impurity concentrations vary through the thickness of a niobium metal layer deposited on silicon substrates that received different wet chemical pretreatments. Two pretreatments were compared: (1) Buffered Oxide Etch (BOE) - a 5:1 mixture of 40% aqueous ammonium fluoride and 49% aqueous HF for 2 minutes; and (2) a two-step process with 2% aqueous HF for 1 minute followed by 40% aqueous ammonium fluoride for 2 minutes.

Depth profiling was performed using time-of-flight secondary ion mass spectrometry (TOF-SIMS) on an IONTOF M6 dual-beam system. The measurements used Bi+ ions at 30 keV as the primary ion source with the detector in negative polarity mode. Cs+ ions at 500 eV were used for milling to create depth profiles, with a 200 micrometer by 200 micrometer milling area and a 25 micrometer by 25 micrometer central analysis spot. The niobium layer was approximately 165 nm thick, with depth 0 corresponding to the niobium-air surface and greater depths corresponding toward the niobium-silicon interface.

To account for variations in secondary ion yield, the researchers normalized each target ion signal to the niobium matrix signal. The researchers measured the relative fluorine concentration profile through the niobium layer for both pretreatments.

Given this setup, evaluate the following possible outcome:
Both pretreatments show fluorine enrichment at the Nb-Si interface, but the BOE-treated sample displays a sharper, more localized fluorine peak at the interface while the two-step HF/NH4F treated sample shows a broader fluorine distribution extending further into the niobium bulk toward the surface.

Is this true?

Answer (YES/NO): NO